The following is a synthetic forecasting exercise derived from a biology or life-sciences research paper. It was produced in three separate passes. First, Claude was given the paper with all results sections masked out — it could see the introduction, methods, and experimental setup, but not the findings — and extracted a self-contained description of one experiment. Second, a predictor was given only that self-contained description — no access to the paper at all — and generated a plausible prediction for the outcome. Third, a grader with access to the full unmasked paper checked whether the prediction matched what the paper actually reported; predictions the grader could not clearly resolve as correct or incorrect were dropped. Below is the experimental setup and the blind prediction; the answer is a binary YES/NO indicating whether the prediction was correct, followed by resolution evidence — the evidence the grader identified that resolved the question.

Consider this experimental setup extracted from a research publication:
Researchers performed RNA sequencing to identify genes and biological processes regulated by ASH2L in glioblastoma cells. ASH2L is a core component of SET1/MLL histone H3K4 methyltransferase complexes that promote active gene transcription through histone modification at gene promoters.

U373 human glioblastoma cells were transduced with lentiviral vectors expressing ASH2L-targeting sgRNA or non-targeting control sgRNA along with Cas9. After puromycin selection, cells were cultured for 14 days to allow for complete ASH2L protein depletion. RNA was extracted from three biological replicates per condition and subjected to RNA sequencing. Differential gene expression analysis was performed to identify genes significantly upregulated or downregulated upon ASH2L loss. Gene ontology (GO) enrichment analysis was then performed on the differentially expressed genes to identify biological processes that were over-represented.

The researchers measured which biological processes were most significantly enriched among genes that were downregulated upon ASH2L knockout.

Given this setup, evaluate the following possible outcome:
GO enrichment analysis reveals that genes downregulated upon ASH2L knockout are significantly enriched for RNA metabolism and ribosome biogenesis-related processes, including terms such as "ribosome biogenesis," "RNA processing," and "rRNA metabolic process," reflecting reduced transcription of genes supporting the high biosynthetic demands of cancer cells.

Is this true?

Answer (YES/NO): NO